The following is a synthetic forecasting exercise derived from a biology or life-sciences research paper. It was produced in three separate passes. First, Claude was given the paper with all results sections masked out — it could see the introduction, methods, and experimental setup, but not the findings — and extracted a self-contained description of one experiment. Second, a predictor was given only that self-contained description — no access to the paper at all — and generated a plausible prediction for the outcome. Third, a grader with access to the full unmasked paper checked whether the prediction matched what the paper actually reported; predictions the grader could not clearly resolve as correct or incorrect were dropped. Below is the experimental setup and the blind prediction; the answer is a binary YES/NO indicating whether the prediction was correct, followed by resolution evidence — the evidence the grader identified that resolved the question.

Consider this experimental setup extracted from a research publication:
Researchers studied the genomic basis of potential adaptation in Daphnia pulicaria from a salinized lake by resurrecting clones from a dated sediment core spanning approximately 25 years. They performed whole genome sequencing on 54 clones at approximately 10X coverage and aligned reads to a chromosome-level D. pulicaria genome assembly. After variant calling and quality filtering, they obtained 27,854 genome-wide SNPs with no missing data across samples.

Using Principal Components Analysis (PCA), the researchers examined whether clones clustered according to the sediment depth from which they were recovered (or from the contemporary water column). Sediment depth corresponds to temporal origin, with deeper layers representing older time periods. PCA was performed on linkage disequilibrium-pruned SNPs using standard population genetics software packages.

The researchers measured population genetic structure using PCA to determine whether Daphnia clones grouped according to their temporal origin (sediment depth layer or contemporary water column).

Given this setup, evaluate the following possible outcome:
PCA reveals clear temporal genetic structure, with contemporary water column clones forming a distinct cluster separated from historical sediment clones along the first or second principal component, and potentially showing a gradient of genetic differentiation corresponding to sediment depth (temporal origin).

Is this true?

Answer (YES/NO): NO